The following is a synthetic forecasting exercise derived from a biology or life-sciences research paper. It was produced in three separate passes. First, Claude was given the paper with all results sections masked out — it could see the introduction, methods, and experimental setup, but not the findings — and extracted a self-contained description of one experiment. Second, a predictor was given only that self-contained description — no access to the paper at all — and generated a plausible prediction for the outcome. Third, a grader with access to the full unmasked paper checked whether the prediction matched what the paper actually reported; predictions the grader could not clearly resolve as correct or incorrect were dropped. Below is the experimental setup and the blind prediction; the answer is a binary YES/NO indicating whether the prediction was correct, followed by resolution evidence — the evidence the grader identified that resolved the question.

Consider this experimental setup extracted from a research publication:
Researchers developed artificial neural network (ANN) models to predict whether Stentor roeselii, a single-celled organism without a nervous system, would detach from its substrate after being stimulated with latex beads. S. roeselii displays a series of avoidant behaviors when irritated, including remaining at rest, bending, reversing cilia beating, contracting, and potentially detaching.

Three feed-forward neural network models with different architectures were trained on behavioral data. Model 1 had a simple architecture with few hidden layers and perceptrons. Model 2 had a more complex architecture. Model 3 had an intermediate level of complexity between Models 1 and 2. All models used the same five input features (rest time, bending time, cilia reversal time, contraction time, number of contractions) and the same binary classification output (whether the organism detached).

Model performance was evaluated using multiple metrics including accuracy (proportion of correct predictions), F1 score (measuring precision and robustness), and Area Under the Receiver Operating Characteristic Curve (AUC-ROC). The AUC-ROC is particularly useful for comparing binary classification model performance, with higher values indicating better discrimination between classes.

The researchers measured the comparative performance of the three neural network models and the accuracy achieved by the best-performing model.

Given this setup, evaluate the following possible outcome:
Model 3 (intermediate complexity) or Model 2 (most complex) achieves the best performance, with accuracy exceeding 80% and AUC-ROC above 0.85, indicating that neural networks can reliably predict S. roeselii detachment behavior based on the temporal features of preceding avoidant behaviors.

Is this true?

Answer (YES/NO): NO